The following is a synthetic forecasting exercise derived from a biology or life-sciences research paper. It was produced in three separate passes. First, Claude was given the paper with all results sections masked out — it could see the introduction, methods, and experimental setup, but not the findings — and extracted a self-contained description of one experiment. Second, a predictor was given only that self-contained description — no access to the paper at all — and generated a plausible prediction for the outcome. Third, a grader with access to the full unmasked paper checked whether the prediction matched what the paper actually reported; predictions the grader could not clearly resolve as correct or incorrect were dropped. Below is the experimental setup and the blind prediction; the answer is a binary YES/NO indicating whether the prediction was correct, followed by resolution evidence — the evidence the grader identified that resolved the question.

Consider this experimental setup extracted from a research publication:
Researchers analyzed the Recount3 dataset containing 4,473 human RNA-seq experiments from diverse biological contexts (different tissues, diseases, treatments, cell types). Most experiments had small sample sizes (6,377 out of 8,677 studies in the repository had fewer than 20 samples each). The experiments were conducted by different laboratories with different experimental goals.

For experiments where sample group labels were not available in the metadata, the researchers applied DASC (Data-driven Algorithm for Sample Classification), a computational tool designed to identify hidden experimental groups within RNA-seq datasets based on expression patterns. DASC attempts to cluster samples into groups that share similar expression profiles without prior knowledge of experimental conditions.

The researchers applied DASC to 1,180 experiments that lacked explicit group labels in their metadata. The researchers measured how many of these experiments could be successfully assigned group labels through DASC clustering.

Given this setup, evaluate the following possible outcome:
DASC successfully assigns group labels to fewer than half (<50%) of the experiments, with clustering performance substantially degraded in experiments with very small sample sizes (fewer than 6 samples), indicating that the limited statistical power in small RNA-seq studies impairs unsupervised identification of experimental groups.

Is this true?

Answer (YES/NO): NO